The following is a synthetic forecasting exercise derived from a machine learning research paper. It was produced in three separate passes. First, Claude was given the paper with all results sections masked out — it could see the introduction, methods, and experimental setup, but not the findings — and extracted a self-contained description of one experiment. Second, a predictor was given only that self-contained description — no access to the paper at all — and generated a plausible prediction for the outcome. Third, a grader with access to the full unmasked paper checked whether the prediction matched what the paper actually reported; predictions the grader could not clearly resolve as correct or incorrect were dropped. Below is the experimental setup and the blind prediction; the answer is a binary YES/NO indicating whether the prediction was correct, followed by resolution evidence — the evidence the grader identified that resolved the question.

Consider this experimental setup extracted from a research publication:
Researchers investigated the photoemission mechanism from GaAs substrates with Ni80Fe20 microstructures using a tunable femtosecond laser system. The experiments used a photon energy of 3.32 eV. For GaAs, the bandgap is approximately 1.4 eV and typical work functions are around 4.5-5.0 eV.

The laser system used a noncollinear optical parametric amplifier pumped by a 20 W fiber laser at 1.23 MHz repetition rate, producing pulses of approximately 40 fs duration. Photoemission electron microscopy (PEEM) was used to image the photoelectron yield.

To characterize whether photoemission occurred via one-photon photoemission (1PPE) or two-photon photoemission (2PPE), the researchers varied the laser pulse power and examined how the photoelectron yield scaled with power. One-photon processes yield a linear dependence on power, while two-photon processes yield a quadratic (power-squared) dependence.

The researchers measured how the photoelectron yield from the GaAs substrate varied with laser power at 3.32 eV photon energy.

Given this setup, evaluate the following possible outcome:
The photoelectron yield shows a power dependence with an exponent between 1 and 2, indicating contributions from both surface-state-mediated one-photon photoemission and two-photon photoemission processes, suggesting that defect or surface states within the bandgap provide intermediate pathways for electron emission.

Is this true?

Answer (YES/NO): NO